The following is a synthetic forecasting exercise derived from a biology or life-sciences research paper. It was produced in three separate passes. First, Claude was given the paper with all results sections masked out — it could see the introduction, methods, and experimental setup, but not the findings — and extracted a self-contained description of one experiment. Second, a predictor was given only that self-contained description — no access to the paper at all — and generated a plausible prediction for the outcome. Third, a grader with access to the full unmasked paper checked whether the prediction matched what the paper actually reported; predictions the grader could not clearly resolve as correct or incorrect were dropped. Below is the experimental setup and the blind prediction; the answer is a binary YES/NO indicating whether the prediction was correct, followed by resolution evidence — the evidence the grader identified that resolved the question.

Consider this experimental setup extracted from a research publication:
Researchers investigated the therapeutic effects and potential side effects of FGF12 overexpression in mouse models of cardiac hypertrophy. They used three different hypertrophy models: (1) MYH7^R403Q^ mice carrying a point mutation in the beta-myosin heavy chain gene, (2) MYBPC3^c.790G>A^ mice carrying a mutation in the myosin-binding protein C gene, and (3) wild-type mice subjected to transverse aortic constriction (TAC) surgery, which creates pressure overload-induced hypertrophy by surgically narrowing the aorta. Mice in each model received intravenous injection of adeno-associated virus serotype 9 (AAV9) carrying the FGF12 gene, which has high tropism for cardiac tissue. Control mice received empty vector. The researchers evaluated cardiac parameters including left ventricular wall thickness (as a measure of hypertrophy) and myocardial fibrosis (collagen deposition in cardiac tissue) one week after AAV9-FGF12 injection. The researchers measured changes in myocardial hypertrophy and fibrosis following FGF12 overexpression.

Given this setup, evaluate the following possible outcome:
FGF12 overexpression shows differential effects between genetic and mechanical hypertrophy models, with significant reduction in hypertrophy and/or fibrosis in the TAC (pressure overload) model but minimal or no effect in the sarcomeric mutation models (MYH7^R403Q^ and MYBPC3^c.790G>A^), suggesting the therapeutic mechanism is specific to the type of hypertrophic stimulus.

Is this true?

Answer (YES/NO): NO